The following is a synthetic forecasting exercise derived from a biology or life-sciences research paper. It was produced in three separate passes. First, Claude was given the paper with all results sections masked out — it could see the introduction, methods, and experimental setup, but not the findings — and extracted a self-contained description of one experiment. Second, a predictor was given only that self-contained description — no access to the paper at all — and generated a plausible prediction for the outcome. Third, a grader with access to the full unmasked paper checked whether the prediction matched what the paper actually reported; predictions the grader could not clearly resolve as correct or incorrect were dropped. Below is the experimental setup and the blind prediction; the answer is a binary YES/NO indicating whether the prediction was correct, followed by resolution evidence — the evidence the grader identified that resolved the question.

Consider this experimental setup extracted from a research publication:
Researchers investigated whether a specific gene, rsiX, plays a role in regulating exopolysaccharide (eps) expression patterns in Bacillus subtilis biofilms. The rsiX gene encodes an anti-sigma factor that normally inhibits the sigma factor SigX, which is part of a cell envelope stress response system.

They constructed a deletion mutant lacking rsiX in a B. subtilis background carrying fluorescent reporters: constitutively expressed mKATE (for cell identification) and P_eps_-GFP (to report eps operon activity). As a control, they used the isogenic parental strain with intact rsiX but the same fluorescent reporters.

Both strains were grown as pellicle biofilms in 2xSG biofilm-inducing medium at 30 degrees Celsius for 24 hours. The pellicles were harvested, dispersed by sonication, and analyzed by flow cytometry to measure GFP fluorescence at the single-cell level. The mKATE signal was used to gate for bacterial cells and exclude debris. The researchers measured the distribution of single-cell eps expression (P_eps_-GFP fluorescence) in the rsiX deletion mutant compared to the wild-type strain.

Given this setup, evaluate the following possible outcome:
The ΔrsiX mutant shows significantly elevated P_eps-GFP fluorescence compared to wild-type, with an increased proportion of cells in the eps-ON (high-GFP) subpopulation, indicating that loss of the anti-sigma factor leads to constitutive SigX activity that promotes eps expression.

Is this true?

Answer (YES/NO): YES